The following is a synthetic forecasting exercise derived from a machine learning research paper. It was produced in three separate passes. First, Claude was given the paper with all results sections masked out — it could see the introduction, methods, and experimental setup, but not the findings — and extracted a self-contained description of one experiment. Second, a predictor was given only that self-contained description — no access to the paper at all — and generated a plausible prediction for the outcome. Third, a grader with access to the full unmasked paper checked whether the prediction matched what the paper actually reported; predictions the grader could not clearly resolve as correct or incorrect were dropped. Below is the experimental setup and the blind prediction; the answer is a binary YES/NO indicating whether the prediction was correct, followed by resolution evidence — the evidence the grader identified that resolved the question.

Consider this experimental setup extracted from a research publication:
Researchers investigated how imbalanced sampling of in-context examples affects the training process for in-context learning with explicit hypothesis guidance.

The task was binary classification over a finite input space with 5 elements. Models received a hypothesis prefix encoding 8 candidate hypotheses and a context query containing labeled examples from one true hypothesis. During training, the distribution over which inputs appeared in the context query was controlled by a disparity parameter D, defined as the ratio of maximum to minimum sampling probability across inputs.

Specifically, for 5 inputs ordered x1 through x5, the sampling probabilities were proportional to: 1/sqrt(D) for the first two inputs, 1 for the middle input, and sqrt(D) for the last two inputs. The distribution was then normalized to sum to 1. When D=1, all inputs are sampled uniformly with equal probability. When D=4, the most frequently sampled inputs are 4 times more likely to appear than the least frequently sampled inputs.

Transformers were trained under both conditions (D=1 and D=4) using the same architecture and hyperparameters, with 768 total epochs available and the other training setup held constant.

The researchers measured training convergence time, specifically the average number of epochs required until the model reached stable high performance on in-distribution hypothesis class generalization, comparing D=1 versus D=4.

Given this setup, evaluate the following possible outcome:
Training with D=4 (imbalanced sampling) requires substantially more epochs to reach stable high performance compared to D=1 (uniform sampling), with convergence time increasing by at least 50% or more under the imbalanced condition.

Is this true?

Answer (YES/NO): YES